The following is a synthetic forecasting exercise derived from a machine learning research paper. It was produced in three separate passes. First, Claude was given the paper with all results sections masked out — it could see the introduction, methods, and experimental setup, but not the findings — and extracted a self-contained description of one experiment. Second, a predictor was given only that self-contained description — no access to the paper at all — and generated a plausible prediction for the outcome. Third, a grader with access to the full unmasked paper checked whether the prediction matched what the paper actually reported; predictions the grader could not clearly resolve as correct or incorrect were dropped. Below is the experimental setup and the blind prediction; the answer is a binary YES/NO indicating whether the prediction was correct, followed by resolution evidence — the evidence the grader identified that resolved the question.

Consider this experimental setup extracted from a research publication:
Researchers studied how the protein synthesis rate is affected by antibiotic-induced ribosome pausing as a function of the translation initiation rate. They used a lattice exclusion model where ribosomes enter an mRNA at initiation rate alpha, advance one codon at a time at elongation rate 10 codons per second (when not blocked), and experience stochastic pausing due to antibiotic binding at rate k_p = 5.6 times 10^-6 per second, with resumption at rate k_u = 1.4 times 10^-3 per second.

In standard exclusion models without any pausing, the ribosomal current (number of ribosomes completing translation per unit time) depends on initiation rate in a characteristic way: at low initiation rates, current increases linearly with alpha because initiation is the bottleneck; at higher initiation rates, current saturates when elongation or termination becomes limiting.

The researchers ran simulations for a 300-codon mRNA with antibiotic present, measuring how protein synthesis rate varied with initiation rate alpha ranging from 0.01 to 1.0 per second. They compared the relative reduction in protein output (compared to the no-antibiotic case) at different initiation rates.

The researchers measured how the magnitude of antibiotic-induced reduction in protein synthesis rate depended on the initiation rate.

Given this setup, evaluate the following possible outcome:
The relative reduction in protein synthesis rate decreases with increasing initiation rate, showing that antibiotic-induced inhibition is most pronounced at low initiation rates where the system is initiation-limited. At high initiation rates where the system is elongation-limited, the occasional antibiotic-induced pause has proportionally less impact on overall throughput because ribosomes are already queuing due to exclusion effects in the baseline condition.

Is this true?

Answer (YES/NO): NO